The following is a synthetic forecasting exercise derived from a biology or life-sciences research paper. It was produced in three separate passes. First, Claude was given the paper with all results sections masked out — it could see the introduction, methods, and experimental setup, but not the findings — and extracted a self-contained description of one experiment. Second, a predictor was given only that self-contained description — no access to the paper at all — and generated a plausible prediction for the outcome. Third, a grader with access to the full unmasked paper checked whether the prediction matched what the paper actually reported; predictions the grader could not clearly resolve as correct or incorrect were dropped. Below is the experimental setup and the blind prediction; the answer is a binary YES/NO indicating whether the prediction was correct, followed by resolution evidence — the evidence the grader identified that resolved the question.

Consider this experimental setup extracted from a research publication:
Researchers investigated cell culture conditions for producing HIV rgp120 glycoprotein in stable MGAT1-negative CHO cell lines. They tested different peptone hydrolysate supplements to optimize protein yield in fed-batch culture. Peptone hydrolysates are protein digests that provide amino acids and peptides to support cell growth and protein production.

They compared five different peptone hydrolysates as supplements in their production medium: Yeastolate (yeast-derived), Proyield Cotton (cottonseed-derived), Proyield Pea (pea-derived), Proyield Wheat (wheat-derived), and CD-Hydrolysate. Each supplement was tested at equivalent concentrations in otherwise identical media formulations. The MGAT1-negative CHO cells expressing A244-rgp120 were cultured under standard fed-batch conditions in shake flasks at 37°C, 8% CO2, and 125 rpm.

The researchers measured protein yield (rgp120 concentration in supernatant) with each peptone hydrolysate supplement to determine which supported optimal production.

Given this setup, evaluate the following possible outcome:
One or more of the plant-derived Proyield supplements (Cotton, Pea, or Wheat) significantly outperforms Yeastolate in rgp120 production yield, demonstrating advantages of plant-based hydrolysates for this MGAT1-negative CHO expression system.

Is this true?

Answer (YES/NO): NO